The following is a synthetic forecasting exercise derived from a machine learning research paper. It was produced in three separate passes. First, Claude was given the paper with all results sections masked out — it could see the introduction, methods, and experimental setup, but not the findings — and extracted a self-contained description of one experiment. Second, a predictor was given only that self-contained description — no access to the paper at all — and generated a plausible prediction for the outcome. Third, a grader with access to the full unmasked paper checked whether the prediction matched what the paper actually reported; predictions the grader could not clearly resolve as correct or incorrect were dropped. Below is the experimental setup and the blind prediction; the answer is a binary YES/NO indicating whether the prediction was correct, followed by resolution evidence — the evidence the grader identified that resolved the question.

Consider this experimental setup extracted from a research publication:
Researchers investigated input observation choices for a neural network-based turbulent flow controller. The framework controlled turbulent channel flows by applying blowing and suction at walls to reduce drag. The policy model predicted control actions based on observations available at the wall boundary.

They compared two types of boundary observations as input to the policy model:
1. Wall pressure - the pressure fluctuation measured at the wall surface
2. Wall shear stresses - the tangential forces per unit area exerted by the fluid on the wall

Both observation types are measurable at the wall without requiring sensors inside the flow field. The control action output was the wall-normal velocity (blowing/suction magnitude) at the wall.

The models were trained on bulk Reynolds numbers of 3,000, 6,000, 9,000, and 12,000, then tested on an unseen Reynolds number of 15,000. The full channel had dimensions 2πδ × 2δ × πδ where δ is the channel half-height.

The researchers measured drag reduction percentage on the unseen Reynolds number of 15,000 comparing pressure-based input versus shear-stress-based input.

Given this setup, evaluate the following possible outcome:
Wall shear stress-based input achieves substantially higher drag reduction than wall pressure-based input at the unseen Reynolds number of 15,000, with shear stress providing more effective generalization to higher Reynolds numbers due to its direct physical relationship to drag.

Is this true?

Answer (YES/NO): NO